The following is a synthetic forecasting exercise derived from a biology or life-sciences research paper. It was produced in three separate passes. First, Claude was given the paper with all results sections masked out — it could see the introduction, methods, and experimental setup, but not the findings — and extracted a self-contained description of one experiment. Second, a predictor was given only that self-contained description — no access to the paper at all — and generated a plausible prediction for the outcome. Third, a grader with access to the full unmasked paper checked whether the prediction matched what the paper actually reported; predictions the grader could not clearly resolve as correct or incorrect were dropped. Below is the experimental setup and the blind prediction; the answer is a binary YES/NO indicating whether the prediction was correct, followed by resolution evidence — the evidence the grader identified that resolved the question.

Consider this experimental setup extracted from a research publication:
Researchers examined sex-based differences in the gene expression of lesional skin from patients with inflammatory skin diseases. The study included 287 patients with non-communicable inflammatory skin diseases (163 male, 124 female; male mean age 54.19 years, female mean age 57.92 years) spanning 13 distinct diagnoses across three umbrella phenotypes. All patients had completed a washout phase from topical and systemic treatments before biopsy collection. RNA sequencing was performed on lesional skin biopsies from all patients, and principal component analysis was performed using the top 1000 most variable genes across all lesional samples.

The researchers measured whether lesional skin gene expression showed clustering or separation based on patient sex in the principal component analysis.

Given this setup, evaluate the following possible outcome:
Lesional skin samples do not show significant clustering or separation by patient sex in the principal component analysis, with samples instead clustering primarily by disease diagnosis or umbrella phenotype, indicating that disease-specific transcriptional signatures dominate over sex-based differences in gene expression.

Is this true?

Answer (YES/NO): NO